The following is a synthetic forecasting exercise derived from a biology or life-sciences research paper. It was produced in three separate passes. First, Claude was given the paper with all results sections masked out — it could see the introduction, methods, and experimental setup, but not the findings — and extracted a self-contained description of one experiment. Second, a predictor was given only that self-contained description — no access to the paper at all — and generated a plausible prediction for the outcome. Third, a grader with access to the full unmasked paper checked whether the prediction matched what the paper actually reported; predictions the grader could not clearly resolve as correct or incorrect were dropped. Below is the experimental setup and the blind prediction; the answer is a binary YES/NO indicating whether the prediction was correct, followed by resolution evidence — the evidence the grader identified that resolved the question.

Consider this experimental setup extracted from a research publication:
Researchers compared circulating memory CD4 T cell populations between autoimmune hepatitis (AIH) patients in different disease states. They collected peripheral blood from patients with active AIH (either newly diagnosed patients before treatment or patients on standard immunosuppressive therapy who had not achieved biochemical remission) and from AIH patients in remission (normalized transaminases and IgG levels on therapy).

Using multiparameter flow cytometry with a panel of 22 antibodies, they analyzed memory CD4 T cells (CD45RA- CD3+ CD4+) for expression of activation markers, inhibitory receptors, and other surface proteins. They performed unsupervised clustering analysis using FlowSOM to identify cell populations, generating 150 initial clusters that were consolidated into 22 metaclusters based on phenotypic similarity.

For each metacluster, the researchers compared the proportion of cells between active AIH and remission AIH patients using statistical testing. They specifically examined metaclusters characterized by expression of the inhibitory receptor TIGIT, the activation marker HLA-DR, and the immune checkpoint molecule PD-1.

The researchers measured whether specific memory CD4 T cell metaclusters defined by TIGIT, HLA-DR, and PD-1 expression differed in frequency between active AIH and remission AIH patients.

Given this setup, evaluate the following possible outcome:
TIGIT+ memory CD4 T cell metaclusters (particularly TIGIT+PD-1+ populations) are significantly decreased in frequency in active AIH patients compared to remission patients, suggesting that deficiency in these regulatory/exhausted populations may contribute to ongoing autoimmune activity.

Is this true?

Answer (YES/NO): NO